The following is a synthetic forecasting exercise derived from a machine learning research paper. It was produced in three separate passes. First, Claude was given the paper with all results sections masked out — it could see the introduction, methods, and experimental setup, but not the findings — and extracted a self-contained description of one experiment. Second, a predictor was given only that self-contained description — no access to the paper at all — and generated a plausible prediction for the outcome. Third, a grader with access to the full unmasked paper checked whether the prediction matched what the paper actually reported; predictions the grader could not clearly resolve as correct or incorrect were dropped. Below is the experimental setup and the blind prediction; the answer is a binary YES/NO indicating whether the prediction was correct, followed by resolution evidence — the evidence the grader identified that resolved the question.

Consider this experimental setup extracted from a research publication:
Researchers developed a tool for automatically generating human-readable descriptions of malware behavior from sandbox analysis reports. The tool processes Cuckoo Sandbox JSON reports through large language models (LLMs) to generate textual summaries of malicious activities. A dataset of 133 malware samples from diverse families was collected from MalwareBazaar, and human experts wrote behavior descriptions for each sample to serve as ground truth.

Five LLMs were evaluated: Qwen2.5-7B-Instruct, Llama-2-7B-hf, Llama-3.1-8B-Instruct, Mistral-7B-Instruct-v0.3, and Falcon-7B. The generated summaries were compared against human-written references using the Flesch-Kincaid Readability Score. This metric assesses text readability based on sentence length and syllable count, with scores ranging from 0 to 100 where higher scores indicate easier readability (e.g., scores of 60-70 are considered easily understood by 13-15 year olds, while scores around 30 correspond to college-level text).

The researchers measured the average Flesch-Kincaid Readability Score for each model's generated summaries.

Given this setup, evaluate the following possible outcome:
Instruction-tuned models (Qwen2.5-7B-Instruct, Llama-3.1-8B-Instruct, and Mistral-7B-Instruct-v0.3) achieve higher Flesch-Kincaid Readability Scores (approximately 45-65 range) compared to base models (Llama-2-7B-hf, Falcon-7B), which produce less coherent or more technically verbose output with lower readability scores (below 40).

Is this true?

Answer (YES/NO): NO